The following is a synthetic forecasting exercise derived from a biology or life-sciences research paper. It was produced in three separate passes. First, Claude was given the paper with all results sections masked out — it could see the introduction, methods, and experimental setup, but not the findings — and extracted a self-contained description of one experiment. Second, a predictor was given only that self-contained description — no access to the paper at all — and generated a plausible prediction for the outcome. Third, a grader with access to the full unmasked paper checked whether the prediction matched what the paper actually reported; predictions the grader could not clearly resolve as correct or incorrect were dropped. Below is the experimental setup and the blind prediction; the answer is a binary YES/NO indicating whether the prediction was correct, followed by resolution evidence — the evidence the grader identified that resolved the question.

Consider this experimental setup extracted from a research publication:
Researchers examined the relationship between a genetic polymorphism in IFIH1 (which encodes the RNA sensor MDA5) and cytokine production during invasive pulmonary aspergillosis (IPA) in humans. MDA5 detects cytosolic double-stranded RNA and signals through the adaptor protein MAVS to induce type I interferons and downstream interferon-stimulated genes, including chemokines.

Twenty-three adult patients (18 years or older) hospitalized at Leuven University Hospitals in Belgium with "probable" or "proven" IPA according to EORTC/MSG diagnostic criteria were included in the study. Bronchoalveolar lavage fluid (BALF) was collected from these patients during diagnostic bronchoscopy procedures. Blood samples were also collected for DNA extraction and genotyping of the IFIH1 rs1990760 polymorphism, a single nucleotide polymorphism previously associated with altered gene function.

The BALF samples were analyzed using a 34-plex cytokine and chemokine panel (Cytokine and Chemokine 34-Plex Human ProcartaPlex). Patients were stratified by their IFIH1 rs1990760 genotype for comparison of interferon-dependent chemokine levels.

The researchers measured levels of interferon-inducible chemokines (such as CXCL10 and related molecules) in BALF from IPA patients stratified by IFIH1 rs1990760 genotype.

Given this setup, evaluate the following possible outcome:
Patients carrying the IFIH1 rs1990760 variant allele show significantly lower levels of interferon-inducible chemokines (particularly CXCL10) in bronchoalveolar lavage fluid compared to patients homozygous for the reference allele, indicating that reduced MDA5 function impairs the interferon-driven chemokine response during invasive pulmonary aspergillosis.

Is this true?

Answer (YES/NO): YES